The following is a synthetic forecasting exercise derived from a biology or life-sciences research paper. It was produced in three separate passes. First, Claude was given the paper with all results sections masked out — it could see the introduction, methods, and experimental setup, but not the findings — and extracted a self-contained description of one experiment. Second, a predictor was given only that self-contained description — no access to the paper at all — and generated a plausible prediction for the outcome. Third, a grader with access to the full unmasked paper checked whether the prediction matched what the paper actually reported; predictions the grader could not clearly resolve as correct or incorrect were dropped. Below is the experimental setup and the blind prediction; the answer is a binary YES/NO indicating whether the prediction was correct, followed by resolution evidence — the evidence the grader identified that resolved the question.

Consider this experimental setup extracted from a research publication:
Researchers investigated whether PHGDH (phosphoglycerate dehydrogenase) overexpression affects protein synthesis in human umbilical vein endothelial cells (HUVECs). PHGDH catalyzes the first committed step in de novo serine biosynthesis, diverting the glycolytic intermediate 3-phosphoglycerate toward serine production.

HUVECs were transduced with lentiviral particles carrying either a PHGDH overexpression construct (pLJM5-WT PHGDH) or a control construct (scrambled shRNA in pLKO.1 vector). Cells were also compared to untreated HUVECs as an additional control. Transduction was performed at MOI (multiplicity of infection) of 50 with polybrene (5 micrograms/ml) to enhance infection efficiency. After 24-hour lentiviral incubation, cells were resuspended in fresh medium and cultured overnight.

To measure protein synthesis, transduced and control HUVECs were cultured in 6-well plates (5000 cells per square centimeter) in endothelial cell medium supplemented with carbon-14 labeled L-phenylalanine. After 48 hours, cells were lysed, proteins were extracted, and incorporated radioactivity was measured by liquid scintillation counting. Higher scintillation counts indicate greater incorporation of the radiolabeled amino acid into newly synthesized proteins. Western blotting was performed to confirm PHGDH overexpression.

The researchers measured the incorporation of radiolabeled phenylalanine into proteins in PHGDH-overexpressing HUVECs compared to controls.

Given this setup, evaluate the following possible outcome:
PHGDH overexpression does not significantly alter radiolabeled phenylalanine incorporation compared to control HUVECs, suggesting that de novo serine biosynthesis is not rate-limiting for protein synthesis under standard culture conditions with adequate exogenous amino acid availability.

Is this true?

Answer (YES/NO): NO